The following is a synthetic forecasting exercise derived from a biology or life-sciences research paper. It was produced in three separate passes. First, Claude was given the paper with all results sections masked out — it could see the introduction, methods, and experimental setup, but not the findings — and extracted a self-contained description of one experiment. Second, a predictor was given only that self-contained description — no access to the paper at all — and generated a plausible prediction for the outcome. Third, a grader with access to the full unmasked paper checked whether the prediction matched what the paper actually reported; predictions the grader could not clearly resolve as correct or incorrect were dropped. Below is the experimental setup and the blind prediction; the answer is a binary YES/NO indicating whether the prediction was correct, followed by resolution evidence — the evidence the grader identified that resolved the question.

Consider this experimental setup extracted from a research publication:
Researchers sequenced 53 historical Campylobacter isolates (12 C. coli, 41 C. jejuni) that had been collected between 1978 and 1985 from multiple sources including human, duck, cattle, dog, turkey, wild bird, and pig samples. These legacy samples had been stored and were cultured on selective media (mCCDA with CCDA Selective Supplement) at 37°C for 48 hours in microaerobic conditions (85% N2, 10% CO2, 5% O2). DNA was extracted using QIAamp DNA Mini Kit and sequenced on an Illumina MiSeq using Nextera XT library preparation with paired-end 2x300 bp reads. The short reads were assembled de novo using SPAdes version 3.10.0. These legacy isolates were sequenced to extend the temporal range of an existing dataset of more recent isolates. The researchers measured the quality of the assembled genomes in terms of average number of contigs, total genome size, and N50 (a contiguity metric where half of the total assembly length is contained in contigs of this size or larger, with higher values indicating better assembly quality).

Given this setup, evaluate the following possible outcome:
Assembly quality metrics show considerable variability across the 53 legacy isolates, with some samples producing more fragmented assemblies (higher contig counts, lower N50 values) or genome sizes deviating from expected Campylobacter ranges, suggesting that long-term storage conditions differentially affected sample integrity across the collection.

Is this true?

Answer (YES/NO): NO